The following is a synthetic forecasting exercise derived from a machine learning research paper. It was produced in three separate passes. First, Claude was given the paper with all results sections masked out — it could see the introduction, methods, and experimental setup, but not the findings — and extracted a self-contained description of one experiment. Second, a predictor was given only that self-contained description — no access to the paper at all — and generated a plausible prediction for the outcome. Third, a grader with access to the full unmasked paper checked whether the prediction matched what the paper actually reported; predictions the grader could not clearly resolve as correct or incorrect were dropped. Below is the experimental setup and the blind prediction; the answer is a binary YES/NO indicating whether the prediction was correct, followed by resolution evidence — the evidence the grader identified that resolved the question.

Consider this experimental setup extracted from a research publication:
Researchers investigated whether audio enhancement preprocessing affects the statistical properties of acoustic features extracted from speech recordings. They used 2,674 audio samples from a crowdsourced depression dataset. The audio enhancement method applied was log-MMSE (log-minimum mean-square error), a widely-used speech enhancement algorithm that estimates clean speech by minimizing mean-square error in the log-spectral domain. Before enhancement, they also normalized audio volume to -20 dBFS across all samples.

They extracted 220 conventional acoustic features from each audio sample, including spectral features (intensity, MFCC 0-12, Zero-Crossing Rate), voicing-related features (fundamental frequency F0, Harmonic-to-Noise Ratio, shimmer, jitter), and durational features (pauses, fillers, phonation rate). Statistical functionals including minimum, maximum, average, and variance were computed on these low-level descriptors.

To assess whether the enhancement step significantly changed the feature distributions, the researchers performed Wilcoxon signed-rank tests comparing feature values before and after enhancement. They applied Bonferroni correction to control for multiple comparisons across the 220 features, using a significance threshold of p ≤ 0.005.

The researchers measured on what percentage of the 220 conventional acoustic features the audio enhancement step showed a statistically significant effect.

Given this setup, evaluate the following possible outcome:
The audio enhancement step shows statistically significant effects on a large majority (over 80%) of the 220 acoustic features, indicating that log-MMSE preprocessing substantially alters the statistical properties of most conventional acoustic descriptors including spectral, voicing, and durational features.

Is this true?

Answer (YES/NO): YES